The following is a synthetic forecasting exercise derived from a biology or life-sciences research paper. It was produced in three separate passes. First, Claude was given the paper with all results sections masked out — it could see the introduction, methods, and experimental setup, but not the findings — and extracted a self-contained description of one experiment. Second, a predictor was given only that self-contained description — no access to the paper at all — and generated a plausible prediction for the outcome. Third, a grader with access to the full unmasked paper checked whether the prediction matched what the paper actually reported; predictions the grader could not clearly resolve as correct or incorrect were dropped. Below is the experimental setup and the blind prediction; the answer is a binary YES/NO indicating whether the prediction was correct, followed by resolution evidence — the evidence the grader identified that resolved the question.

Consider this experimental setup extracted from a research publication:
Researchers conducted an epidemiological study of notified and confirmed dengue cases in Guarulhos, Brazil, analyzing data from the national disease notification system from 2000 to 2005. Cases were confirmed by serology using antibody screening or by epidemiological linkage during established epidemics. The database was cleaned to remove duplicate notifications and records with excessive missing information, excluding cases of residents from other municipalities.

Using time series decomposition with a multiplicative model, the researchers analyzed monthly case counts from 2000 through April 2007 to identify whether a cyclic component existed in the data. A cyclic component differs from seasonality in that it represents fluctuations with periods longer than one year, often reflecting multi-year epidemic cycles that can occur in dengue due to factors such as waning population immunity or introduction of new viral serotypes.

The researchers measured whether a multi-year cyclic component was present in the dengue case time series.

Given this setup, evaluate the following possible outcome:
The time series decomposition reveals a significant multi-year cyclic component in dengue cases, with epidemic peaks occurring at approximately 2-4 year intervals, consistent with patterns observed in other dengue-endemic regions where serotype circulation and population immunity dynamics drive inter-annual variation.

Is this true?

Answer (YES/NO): YES